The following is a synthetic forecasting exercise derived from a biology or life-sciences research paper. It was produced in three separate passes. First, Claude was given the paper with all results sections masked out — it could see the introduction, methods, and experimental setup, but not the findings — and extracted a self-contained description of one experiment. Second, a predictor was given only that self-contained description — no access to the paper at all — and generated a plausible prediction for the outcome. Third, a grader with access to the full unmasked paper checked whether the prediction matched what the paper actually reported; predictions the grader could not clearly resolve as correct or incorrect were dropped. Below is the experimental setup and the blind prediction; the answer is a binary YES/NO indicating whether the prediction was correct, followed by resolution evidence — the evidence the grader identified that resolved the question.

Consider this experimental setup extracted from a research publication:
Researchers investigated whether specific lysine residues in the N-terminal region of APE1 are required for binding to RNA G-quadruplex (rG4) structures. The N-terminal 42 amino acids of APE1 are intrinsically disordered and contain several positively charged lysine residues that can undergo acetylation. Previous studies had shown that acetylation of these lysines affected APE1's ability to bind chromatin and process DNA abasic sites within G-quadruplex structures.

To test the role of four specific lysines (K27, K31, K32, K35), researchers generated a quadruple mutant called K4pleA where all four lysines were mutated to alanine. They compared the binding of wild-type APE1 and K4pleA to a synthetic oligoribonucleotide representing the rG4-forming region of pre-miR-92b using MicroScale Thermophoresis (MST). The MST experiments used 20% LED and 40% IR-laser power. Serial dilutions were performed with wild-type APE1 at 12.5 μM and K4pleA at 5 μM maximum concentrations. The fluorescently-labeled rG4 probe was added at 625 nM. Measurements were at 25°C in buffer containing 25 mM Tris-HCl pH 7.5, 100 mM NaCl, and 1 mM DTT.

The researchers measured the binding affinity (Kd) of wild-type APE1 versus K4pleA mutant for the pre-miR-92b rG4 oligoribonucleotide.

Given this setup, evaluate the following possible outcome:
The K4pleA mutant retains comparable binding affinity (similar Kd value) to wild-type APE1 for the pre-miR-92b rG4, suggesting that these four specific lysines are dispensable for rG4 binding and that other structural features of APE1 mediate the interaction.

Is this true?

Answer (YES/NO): NO